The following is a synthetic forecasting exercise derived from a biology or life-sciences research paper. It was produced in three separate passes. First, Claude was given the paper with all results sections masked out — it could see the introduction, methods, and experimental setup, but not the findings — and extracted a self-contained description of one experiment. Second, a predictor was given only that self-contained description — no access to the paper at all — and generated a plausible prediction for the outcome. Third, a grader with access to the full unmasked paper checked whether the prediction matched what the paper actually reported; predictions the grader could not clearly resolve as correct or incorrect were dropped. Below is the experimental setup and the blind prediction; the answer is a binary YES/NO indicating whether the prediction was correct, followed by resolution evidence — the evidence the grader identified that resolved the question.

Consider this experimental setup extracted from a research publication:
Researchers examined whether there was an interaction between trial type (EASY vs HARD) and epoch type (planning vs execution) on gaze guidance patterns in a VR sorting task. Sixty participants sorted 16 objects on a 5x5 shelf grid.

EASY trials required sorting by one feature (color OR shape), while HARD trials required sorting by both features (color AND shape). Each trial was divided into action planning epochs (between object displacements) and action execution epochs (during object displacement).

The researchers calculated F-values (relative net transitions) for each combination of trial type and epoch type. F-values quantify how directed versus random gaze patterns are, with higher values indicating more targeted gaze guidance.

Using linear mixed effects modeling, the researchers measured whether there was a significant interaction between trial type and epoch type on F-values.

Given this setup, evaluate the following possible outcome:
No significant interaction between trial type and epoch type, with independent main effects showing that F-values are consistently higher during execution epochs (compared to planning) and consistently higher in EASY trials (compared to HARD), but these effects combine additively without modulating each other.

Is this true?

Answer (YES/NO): NO